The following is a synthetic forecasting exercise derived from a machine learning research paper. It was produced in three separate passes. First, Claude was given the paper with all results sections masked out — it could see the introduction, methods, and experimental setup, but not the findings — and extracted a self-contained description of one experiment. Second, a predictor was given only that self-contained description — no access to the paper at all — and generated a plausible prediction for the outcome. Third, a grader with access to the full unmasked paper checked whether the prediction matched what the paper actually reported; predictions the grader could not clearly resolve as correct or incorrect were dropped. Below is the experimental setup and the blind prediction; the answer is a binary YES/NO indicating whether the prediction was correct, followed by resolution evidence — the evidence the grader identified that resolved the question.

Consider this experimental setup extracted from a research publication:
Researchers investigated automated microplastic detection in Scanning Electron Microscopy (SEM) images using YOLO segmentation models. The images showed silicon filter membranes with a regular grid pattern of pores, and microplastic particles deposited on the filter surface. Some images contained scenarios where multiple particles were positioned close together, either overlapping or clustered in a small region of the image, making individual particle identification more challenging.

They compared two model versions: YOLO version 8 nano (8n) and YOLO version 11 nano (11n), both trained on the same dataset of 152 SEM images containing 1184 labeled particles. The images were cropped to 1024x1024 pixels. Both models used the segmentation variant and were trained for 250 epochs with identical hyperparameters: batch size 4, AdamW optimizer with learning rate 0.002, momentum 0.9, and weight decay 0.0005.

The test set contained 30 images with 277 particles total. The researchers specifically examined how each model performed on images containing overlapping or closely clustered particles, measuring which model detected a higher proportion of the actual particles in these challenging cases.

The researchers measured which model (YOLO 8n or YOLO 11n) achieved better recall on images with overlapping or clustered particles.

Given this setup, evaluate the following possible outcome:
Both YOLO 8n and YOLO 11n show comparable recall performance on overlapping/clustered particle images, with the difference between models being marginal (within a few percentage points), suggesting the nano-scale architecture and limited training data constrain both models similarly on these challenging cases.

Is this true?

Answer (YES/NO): NO